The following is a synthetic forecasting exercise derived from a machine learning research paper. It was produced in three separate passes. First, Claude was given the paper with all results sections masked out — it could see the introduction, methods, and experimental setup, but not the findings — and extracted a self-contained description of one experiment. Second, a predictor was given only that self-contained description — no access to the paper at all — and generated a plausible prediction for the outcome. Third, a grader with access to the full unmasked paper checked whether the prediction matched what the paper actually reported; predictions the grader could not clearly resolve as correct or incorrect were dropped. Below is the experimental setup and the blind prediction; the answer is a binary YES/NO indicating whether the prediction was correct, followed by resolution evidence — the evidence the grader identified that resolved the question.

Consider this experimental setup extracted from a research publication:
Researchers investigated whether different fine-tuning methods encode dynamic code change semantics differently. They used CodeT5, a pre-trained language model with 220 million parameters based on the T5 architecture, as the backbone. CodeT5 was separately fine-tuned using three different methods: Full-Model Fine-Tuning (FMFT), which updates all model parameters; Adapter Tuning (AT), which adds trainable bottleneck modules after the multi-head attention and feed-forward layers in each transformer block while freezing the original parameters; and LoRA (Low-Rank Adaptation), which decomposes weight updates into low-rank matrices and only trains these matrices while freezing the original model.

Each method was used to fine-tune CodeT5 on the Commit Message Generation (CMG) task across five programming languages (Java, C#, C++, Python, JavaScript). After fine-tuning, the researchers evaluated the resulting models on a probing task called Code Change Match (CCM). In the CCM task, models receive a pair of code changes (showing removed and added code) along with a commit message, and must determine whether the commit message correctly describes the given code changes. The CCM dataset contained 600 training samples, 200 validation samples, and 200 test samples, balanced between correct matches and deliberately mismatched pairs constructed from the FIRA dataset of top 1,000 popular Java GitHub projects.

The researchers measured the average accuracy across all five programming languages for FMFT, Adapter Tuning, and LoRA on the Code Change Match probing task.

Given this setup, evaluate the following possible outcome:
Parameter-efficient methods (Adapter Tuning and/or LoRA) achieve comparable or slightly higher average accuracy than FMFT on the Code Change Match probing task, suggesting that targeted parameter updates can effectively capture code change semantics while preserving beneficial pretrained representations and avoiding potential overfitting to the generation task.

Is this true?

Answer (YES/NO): YES